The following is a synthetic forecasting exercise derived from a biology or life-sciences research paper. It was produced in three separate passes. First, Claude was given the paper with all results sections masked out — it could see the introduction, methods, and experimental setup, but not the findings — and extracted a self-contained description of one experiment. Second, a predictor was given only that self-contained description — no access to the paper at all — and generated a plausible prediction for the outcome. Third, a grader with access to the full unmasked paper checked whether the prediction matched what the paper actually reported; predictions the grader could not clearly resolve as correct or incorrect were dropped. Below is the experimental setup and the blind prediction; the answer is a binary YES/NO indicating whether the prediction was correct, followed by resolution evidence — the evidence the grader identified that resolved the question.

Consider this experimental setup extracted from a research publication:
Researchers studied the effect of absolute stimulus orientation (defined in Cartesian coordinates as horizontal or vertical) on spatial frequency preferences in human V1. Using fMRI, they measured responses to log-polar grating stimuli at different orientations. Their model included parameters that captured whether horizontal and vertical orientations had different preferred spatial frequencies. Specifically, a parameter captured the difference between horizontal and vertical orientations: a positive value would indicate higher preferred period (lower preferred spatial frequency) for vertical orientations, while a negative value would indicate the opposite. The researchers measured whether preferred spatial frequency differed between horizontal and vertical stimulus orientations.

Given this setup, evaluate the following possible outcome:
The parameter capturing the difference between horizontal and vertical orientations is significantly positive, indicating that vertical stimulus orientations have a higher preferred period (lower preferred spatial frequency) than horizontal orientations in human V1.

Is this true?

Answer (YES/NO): YES